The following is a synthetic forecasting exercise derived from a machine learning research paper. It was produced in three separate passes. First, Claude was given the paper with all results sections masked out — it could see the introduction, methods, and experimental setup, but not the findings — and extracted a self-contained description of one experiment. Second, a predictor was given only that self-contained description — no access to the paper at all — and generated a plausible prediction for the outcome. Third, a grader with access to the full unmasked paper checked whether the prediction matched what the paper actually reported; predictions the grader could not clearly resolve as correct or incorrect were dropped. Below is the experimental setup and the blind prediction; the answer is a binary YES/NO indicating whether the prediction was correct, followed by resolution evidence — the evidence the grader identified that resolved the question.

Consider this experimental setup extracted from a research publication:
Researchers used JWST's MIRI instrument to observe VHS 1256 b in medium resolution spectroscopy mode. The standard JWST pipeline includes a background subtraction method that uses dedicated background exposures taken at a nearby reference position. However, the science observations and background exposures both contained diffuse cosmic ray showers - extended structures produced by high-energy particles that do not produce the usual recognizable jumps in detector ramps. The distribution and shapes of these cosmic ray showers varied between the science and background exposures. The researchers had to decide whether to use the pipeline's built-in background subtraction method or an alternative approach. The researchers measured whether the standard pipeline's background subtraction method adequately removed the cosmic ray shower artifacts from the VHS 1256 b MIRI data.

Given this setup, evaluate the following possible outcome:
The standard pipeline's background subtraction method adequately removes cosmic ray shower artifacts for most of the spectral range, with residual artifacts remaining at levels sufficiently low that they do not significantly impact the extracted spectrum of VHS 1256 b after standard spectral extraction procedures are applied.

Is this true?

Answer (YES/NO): NO